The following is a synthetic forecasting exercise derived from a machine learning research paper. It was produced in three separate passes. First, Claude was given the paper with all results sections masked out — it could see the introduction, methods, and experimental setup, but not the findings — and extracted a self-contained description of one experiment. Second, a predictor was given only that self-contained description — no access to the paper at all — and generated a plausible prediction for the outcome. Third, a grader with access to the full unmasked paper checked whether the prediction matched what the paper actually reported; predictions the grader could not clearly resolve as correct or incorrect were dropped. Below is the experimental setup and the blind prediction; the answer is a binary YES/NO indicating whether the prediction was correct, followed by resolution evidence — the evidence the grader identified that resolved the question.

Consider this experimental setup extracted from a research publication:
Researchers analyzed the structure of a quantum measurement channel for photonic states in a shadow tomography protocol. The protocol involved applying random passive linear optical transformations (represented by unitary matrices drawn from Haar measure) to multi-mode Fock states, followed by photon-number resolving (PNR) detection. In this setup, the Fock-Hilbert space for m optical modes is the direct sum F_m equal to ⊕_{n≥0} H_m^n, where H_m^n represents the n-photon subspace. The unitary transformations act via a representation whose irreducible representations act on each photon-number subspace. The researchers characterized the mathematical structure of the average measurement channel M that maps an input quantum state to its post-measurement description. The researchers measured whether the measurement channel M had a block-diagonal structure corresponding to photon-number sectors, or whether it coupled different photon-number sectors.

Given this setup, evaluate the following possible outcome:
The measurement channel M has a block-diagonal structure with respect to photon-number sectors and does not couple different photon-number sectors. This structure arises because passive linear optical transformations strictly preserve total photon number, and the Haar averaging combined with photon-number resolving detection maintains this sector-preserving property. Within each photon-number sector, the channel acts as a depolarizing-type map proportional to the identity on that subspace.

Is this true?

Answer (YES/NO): YES